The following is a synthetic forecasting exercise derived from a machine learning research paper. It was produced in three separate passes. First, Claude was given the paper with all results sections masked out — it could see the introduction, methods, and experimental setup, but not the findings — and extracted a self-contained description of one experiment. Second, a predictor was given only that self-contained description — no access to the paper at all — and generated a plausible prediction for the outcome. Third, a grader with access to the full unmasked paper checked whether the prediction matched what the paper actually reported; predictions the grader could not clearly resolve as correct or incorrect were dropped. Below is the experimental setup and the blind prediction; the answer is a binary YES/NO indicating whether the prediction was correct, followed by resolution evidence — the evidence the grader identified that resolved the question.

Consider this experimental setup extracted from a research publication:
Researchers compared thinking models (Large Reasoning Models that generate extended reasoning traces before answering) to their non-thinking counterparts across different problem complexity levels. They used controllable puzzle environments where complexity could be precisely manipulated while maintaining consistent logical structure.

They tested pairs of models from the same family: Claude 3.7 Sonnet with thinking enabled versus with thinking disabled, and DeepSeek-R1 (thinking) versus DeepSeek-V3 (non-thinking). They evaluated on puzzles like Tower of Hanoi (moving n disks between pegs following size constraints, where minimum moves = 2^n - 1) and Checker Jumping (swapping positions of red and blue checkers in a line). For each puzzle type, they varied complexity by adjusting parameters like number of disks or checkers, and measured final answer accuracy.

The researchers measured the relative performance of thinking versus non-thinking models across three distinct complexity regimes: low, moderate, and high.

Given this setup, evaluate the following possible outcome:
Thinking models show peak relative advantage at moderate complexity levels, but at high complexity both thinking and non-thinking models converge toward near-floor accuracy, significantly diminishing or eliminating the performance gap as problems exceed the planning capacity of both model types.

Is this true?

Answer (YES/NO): YES